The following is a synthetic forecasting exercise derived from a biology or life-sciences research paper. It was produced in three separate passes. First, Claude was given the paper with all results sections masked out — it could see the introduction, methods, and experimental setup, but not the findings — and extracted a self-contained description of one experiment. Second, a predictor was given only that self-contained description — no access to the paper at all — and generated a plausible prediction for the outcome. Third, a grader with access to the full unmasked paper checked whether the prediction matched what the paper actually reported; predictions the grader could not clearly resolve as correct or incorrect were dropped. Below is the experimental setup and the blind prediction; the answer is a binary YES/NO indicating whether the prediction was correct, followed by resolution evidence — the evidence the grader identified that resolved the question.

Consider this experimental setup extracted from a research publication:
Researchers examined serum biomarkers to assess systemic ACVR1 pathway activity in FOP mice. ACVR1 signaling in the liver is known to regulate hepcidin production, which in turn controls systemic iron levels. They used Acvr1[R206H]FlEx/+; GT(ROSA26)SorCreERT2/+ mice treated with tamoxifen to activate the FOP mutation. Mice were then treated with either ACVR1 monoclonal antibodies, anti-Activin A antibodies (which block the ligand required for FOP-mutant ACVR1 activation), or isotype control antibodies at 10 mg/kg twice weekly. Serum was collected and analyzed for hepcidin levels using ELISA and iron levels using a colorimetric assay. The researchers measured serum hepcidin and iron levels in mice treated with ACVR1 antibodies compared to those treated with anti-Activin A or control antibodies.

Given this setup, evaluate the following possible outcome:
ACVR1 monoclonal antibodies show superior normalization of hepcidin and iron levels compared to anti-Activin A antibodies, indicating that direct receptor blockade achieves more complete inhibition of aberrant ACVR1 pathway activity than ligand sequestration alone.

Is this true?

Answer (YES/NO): NO